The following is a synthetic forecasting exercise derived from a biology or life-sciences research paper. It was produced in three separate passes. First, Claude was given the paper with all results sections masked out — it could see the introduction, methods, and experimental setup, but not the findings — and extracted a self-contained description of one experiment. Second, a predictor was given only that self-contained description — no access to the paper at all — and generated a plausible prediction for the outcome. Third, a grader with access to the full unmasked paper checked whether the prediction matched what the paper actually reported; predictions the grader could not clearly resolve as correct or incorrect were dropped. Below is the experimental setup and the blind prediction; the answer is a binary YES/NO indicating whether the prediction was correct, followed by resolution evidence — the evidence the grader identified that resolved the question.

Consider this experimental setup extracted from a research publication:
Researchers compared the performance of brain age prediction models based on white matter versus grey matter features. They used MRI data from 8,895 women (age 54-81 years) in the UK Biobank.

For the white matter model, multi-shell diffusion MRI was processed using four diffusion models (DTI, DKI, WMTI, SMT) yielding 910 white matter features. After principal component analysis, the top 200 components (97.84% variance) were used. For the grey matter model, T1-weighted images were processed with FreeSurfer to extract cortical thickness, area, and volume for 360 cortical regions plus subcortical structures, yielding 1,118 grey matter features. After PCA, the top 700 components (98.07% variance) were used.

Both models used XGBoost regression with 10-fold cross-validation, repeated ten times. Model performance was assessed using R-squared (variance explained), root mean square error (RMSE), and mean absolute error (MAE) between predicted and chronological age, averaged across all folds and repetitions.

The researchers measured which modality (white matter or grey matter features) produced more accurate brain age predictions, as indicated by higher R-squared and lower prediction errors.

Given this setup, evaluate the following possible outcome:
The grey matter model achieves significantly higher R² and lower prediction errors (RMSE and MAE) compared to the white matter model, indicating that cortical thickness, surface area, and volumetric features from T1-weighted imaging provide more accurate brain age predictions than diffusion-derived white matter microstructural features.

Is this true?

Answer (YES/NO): NO